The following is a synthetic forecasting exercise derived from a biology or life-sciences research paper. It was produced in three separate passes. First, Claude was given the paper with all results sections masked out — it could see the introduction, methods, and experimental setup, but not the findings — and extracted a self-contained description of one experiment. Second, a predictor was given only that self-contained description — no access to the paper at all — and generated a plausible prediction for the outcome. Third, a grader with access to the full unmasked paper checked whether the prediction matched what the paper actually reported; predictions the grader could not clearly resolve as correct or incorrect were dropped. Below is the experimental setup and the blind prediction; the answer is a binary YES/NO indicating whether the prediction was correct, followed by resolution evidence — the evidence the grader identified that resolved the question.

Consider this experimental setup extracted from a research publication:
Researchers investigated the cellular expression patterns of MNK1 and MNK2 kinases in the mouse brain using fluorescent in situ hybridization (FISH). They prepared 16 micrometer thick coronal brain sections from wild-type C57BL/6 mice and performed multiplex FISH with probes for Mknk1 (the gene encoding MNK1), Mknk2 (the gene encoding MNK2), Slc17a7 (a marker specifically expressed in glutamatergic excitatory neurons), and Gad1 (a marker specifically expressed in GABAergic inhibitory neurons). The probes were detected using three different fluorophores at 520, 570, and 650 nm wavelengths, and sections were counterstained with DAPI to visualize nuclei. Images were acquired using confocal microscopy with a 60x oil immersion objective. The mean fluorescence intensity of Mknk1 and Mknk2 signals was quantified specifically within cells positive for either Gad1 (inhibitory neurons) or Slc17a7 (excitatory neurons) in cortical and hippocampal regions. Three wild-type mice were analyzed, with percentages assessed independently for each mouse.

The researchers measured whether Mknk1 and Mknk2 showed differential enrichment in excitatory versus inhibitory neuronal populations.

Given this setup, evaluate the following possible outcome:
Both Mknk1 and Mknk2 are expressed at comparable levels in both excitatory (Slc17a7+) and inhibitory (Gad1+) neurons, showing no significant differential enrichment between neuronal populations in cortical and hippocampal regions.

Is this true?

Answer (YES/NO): YES